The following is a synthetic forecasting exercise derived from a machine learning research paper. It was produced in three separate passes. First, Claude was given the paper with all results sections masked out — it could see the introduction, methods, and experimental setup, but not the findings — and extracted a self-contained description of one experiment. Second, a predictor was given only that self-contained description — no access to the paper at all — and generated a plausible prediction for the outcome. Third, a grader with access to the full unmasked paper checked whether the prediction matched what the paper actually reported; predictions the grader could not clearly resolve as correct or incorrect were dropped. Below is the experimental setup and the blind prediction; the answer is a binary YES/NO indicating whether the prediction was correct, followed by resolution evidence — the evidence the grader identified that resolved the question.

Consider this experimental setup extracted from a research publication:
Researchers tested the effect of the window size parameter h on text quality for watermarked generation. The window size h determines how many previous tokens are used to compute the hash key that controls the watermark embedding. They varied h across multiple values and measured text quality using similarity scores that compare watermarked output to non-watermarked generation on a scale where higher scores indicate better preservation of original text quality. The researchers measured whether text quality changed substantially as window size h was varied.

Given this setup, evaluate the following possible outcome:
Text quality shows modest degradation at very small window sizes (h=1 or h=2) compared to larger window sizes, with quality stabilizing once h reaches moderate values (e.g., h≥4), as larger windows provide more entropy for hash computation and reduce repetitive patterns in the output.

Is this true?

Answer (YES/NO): NO